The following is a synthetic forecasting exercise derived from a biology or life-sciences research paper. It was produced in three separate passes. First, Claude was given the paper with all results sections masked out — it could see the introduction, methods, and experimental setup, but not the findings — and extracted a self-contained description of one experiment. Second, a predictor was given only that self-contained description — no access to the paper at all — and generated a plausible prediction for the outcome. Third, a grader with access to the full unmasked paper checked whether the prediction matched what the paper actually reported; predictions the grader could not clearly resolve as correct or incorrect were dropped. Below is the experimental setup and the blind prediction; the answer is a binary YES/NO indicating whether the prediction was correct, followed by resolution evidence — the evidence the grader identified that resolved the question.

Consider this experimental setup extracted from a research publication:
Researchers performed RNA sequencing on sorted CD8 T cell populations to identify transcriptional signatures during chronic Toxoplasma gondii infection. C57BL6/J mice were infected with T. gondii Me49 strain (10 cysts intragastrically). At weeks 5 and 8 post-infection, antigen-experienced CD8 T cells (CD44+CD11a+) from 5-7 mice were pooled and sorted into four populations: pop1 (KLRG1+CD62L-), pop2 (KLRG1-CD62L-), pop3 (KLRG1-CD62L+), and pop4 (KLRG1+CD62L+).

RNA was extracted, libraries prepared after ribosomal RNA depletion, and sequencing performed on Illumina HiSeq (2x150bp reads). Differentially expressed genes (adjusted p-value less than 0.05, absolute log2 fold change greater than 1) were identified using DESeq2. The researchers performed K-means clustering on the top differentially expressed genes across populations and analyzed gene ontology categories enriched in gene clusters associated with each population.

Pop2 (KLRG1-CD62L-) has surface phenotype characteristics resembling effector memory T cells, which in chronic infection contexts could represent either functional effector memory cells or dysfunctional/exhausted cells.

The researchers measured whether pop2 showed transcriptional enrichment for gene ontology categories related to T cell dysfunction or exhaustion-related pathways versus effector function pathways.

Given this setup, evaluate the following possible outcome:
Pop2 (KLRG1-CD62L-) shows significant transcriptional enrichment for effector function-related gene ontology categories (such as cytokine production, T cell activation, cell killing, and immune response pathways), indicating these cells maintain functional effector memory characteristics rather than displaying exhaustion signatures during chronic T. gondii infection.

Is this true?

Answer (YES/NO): NO